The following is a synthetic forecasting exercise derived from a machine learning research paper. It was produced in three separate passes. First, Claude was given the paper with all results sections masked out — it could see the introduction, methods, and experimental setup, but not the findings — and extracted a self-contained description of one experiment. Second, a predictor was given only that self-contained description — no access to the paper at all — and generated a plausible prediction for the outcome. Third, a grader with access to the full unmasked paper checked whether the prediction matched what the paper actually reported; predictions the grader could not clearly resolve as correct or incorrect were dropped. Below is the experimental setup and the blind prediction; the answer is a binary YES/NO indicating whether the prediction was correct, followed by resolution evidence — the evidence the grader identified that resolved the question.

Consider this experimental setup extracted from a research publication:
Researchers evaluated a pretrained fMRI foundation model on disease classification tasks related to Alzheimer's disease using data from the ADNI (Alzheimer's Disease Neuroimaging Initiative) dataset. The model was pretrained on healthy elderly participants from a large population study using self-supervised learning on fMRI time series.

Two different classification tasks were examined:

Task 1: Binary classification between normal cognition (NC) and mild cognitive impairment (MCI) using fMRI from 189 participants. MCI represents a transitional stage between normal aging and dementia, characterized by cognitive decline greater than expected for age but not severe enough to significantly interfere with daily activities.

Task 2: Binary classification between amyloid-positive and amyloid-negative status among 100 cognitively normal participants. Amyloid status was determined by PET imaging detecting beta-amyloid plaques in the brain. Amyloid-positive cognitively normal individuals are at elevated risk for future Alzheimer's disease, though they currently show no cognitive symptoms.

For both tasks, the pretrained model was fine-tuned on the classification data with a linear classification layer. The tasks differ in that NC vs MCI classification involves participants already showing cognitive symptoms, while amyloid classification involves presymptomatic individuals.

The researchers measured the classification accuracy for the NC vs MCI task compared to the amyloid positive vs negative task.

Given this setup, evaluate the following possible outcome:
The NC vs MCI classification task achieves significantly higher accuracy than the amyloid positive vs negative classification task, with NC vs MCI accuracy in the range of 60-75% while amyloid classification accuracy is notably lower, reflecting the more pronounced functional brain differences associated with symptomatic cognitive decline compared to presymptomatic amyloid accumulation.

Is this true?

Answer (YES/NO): NO